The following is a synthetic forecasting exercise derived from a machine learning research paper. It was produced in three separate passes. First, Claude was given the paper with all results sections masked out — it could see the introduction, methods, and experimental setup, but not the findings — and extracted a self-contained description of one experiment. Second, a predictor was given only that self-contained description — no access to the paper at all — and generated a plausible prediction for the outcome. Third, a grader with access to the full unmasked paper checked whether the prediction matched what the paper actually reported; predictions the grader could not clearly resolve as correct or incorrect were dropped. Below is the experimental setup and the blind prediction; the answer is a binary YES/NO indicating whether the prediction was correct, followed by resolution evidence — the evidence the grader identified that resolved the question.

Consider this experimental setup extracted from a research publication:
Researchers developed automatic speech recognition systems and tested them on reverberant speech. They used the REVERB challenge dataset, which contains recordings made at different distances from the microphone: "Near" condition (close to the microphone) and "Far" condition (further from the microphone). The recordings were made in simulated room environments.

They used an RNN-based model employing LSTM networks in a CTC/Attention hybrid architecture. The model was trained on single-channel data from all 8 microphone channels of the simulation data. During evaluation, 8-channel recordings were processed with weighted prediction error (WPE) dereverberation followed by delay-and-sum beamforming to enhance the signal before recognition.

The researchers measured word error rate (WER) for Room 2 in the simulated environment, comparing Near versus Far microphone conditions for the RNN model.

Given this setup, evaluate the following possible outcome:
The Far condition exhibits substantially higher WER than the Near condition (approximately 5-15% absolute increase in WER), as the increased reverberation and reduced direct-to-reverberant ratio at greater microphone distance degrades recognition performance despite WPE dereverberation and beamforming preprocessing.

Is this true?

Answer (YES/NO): NO